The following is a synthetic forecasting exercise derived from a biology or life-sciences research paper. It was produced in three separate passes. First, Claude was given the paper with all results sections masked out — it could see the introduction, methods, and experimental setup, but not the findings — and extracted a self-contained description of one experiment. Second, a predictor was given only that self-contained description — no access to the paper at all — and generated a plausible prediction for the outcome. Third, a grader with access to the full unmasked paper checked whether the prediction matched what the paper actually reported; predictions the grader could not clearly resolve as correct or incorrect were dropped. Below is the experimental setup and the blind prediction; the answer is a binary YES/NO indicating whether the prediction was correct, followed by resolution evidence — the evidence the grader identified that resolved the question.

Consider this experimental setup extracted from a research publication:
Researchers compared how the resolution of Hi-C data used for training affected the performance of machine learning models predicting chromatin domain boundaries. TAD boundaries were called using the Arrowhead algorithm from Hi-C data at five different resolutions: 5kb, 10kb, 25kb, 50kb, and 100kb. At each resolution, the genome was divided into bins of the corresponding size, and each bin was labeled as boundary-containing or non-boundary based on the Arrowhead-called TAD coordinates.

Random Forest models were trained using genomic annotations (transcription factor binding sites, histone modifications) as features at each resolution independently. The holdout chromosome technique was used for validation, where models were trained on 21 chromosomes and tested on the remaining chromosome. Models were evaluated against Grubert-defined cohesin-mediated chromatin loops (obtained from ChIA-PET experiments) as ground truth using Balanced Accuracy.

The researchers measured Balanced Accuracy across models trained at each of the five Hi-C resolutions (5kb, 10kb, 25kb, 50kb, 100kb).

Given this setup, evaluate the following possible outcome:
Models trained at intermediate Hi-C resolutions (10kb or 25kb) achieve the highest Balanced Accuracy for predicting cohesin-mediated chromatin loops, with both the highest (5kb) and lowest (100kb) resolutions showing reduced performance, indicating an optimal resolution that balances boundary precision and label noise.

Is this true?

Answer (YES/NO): NO